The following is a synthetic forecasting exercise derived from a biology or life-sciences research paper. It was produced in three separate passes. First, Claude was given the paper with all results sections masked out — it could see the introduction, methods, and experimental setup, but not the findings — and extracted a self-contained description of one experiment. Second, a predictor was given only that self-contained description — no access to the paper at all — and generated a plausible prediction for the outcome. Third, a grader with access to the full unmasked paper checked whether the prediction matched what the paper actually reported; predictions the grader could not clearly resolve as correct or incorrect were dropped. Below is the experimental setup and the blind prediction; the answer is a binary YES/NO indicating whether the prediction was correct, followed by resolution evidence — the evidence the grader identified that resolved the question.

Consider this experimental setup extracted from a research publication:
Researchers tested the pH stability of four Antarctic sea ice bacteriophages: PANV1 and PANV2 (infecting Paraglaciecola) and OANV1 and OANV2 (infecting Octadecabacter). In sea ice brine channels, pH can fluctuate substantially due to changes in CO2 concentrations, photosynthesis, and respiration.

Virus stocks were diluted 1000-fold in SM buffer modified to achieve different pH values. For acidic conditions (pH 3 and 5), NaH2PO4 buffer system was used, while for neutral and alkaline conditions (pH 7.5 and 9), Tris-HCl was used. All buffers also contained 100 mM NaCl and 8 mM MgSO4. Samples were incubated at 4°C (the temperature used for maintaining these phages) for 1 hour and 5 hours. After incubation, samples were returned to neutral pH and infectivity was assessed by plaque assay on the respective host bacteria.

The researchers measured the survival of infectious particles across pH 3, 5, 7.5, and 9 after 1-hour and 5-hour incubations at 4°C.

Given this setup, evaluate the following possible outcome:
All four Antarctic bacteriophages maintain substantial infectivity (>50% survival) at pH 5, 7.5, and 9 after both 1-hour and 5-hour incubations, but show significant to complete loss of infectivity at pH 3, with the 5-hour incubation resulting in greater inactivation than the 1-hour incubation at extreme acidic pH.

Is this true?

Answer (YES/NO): NO